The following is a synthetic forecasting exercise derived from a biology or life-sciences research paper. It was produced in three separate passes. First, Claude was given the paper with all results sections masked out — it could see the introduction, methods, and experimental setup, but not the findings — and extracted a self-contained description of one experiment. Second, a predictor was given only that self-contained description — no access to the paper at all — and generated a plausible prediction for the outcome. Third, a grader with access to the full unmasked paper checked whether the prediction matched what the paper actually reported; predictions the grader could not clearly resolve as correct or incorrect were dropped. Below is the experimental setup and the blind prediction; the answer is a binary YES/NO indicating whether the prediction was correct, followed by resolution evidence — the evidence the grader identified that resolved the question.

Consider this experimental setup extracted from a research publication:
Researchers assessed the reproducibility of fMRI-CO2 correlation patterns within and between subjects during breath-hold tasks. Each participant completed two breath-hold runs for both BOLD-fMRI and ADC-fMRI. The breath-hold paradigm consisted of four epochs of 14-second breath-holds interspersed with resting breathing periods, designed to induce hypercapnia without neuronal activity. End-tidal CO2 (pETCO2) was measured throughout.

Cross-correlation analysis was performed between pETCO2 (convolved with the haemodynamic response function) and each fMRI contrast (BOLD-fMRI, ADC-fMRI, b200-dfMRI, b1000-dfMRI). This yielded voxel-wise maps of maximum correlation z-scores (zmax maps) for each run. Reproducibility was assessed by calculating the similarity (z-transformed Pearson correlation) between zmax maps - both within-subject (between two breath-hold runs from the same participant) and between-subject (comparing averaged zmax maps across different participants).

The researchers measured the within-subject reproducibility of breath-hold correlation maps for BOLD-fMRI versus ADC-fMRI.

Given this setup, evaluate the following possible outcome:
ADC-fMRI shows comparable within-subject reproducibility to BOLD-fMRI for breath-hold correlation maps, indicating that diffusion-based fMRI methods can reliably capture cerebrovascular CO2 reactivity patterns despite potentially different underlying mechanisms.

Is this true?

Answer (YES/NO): NO